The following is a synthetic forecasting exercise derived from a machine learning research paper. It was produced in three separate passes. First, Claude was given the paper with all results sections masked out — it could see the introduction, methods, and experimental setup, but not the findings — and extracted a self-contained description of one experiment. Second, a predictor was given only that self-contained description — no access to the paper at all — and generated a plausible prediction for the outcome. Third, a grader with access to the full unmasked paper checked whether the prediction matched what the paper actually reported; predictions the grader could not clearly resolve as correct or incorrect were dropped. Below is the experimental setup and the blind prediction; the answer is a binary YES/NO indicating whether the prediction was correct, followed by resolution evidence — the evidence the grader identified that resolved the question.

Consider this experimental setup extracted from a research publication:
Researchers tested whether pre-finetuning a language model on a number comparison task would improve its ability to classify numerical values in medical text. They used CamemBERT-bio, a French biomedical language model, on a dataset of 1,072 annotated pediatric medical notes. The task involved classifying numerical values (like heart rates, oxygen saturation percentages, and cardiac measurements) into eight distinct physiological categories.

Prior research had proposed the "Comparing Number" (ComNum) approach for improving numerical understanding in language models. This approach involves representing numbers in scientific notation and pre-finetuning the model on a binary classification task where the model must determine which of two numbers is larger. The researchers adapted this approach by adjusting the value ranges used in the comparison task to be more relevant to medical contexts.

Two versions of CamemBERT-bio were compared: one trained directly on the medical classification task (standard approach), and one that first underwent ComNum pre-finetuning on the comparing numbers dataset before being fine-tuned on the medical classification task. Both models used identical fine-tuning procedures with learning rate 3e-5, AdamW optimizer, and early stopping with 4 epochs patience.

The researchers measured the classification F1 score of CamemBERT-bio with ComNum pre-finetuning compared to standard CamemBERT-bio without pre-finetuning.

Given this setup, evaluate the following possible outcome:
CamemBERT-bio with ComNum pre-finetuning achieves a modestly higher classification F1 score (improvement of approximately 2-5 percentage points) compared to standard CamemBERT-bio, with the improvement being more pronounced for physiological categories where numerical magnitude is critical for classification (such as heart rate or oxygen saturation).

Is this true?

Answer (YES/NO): NO